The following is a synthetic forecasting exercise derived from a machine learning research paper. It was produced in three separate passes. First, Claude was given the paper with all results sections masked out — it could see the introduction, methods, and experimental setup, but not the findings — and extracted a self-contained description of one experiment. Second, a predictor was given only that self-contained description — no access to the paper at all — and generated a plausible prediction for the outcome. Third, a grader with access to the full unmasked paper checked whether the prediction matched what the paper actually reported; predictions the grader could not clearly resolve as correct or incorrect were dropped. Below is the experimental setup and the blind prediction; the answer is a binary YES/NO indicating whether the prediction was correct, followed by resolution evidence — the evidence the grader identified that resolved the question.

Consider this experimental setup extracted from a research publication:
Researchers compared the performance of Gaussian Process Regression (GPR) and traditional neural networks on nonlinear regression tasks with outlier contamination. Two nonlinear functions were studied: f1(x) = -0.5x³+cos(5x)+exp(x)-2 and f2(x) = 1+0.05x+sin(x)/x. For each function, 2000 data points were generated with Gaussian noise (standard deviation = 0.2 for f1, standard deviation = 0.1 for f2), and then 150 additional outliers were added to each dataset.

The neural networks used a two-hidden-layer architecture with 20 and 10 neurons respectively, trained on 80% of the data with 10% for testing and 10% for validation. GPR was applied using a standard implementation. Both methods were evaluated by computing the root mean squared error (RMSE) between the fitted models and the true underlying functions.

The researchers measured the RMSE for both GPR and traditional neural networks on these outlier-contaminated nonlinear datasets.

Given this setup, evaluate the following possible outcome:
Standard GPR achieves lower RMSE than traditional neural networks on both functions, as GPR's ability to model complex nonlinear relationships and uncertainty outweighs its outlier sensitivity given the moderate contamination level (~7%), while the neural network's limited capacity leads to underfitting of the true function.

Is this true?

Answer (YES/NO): NO